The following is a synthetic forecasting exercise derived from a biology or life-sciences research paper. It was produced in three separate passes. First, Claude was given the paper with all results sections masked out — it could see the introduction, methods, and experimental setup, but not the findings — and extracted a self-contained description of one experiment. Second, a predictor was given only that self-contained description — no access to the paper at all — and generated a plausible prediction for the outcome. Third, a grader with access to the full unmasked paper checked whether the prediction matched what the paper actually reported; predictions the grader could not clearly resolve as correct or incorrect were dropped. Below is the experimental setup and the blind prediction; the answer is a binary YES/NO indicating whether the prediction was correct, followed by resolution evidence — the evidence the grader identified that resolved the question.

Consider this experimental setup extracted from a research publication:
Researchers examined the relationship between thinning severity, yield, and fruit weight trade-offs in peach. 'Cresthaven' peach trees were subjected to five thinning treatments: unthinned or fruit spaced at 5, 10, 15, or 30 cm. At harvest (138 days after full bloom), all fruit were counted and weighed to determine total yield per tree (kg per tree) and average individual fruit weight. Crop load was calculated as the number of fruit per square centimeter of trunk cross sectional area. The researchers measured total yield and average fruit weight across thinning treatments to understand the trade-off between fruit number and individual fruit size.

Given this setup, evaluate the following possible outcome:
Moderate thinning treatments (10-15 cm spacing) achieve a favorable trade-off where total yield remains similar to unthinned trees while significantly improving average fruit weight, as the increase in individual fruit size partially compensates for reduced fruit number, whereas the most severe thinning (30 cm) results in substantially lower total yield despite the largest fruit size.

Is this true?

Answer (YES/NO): NO